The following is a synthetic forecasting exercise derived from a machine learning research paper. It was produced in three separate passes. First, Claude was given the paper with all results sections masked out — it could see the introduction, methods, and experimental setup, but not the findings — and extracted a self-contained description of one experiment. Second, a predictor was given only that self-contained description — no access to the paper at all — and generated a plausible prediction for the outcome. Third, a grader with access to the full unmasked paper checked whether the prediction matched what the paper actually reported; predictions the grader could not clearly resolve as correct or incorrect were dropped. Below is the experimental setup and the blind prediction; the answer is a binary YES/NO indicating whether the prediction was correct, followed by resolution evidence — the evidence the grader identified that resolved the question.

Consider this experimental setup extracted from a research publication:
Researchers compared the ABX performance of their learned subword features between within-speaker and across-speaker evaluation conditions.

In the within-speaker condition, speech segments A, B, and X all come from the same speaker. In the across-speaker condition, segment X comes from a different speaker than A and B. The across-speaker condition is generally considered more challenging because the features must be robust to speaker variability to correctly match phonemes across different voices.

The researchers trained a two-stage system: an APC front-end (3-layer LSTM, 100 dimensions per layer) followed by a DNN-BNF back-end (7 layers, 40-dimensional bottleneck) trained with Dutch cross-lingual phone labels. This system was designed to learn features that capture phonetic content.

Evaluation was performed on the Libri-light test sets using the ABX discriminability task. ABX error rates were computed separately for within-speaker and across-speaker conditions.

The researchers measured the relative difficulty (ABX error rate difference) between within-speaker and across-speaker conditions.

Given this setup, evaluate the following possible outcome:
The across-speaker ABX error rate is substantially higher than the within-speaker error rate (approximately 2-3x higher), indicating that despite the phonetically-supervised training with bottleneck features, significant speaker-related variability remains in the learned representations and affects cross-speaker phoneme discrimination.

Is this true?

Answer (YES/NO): NO